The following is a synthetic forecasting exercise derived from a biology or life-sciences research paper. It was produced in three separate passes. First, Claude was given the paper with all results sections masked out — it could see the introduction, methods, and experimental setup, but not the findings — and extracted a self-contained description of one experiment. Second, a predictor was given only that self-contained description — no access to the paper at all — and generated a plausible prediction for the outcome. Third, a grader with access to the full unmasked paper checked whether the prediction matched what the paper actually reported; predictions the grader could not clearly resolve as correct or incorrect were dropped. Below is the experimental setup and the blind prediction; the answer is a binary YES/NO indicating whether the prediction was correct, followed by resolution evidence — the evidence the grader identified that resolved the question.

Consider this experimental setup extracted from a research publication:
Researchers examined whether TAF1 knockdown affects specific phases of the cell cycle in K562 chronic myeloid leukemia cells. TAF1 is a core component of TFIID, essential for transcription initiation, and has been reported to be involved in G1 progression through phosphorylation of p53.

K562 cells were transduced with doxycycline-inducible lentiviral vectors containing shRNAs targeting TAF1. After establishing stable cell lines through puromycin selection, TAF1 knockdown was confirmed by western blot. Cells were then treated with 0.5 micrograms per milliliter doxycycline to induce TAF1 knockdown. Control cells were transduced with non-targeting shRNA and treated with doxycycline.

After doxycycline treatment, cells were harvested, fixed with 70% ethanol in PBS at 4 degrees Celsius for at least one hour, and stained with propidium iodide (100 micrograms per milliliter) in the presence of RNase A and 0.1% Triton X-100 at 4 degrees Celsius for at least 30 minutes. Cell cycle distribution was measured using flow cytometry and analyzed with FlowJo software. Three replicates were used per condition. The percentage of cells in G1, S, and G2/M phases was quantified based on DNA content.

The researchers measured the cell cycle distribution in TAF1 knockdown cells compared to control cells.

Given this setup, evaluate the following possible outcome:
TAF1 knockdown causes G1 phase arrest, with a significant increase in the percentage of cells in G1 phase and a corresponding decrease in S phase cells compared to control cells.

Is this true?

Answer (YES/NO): NO